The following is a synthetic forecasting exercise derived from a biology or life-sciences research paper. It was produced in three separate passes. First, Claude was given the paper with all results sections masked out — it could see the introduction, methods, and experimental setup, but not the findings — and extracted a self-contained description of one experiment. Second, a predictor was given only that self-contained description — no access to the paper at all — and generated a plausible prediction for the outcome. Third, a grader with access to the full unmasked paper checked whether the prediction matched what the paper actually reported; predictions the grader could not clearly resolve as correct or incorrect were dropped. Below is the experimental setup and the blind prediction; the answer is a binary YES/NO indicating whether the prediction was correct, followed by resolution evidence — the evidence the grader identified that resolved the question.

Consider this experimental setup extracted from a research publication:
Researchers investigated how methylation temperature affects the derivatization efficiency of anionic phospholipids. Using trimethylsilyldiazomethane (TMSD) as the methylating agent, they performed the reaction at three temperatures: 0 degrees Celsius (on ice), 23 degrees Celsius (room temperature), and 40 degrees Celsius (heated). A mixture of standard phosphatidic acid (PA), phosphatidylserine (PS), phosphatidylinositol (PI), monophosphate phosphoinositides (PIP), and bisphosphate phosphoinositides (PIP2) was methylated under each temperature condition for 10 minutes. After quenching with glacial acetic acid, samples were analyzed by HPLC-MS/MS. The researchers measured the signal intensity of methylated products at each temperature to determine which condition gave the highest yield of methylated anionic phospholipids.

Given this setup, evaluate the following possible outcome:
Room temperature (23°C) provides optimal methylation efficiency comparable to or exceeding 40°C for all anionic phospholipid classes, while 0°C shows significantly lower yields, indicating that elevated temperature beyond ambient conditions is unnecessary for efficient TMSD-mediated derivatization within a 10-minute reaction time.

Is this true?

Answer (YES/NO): YES